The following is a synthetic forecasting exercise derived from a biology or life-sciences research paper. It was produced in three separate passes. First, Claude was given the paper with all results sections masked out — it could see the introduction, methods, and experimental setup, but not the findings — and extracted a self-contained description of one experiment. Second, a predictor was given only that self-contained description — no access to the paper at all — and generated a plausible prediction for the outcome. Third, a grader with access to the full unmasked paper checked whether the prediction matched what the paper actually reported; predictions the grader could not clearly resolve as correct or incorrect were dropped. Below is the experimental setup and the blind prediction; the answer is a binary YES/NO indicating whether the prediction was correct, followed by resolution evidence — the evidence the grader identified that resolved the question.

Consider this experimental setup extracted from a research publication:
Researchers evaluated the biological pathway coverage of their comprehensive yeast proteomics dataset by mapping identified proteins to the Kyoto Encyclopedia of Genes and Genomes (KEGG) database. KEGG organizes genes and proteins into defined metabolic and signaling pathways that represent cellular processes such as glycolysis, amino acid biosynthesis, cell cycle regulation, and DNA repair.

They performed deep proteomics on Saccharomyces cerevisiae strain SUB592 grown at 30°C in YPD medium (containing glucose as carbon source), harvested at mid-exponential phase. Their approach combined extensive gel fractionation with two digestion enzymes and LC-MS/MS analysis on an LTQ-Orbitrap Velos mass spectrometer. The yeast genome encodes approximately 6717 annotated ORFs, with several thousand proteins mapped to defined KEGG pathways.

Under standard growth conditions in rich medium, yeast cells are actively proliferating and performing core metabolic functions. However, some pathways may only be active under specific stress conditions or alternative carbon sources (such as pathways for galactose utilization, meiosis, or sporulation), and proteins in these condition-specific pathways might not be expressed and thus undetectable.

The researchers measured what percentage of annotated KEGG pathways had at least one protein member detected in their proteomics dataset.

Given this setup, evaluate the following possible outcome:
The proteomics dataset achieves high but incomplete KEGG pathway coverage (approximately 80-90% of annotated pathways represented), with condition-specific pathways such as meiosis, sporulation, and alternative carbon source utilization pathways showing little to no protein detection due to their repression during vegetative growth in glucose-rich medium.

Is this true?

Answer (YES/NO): NO